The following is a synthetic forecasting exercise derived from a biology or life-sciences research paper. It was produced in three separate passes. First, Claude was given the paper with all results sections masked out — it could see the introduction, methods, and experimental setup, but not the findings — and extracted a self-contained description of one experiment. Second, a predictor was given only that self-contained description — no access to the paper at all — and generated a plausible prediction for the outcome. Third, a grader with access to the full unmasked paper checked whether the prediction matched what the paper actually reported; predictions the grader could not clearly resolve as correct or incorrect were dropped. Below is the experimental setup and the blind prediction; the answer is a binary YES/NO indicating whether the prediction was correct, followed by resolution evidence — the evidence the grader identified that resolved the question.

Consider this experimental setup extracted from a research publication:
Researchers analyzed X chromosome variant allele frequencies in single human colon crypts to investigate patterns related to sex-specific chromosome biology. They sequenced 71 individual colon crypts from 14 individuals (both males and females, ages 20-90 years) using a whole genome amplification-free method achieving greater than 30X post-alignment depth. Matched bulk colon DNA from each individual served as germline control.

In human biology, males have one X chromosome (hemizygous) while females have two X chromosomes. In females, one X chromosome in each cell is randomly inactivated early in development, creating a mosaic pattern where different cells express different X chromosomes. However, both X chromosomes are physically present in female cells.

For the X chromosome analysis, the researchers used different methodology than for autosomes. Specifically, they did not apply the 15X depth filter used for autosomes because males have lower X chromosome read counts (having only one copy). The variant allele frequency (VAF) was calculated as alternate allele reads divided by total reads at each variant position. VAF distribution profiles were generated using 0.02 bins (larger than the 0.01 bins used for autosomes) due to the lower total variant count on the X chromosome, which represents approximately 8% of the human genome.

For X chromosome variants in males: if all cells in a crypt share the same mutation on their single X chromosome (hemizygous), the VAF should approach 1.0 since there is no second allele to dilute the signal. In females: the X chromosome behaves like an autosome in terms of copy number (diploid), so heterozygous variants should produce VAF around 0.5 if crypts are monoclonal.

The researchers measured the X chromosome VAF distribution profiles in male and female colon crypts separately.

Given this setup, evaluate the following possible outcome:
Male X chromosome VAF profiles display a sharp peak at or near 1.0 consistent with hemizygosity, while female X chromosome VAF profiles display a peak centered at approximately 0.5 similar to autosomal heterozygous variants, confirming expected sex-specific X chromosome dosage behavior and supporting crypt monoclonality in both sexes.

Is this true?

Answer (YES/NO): NO